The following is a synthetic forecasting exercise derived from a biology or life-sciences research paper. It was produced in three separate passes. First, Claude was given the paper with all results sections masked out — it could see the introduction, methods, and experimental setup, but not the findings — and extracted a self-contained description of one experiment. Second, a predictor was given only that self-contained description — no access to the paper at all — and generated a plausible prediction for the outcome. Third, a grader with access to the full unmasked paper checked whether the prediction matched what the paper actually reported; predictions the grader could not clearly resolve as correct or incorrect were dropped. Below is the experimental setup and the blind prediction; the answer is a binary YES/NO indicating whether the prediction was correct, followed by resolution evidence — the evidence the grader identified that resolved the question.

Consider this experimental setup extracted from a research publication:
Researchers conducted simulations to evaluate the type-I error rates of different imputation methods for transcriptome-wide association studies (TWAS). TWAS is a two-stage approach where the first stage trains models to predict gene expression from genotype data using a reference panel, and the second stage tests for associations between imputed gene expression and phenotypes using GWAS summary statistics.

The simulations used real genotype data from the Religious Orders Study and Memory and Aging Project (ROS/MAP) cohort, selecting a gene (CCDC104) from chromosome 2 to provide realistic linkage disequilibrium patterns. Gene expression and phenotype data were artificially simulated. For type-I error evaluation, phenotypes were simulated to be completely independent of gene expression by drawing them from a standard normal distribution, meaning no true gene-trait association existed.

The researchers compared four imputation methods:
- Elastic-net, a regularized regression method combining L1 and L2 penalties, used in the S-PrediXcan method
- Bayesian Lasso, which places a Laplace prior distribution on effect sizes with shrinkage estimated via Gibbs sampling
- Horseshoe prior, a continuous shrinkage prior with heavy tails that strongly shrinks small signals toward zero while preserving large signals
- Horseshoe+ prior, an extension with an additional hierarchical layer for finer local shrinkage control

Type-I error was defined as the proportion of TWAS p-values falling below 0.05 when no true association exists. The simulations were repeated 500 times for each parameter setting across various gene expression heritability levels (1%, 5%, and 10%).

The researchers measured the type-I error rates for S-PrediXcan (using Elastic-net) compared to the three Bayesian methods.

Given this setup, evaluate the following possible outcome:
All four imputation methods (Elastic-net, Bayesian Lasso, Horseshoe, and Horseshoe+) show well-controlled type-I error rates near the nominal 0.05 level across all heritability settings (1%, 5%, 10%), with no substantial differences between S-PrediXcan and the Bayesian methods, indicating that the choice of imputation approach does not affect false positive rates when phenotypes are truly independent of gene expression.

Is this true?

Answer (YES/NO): NO